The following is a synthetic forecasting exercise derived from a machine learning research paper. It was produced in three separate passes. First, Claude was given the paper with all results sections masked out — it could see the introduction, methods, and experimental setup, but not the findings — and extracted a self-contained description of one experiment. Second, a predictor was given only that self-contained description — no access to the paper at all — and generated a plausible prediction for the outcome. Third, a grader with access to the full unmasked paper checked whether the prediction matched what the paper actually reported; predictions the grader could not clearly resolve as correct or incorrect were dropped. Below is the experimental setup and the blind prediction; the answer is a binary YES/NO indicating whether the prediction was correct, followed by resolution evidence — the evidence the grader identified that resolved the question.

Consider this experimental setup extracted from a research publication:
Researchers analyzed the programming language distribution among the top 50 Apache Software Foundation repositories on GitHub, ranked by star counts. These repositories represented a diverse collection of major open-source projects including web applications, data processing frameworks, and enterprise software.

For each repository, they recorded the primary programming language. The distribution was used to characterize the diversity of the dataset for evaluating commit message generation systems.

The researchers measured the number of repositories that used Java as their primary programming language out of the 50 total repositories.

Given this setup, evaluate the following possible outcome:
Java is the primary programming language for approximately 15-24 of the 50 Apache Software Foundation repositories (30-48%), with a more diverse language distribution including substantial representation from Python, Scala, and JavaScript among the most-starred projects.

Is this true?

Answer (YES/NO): NO